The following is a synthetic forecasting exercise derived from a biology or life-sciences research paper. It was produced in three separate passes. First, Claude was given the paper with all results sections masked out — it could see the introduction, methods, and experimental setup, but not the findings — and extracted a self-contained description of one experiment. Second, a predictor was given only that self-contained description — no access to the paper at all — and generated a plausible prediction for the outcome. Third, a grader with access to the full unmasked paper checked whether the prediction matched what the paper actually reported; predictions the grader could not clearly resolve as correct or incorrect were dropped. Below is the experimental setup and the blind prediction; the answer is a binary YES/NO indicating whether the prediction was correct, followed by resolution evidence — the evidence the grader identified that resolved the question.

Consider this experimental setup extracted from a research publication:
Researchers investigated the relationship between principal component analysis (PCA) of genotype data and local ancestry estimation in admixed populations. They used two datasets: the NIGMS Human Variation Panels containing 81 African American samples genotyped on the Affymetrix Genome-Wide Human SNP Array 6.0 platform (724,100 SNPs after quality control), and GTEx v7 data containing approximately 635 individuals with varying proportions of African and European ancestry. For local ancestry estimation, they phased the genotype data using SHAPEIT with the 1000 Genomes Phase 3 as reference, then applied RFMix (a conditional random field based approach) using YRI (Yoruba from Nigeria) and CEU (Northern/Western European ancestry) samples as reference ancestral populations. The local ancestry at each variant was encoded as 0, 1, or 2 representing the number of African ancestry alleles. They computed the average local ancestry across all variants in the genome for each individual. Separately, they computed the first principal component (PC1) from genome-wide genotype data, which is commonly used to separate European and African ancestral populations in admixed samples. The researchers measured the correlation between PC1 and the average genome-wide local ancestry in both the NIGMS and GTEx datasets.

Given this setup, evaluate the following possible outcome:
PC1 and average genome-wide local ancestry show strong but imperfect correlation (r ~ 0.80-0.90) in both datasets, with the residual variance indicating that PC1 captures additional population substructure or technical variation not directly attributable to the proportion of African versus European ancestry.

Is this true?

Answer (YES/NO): NO